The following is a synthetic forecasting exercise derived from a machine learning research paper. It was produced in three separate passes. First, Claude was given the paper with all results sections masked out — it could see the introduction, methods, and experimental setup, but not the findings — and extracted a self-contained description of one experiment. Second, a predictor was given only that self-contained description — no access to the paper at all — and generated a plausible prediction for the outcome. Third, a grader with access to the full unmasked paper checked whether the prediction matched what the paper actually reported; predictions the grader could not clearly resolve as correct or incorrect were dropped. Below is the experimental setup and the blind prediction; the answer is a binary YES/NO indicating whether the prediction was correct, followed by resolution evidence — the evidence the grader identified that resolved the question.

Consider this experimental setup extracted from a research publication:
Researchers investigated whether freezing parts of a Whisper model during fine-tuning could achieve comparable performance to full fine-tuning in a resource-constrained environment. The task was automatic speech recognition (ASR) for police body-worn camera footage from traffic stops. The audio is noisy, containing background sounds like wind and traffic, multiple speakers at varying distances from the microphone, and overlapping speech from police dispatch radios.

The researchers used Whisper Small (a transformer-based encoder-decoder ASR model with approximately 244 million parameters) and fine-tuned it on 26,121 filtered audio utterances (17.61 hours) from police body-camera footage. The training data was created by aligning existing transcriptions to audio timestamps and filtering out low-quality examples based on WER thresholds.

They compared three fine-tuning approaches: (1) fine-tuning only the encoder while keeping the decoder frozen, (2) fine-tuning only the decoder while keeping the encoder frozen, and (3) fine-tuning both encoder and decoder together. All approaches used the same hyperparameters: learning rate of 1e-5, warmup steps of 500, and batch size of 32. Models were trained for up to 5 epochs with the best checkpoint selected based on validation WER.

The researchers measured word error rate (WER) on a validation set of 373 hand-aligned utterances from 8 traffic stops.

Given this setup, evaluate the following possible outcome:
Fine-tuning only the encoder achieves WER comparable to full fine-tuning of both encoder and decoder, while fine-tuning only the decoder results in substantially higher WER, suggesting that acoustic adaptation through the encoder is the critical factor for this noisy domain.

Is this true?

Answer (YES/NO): NO